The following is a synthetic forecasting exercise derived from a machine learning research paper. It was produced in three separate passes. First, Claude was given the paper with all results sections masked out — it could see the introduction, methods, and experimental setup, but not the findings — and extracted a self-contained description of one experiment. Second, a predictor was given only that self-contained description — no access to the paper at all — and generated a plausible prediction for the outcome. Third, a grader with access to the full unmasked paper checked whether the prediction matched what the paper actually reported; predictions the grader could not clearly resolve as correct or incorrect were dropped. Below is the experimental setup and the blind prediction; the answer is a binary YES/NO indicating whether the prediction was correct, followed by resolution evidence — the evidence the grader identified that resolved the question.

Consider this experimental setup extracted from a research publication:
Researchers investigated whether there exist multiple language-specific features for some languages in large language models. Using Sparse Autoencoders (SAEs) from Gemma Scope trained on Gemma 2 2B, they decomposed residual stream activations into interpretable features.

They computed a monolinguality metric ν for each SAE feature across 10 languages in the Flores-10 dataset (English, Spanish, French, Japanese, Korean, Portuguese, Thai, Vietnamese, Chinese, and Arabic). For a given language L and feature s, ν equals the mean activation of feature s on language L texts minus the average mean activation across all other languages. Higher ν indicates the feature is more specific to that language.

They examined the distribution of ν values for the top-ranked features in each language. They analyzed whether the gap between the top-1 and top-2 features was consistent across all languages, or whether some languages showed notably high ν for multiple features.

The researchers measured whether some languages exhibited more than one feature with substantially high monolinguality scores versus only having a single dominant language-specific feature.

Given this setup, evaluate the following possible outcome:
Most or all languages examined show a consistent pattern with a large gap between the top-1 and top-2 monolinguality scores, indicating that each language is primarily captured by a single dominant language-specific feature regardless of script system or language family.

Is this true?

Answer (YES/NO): NO